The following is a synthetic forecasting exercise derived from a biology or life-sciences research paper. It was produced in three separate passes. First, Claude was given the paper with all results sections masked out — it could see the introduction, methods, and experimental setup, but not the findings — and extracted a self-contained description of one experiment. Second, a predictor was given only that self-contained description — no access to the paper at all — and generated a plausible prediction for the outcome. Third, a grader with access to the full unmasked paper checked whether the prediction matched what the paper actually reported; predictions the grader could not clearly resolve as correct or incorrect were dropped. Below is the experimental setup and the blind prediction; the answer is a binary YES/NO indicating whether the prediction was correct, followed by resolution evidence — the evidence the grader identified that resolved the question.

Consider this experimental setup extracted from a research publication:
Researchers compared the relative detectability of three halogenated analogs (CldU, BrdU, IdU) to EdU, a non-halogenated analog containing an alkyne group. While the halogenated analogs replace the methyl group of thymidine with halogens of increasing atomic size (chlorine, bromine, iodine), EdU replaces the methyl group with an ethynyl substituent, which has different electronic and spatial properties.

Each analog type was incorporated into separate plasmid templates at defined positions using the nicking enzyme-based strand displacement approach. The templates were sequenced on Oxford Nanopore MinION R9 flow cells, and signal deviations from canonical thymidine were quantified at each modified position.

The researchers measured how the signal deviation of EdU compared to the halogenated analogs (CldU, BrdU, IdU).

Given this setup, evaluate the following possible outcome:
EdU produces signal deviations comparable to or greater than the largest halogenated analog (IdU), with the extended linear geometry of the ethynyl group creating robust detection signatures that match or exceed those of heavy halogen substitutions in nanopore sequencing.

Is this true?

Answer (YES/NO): NO